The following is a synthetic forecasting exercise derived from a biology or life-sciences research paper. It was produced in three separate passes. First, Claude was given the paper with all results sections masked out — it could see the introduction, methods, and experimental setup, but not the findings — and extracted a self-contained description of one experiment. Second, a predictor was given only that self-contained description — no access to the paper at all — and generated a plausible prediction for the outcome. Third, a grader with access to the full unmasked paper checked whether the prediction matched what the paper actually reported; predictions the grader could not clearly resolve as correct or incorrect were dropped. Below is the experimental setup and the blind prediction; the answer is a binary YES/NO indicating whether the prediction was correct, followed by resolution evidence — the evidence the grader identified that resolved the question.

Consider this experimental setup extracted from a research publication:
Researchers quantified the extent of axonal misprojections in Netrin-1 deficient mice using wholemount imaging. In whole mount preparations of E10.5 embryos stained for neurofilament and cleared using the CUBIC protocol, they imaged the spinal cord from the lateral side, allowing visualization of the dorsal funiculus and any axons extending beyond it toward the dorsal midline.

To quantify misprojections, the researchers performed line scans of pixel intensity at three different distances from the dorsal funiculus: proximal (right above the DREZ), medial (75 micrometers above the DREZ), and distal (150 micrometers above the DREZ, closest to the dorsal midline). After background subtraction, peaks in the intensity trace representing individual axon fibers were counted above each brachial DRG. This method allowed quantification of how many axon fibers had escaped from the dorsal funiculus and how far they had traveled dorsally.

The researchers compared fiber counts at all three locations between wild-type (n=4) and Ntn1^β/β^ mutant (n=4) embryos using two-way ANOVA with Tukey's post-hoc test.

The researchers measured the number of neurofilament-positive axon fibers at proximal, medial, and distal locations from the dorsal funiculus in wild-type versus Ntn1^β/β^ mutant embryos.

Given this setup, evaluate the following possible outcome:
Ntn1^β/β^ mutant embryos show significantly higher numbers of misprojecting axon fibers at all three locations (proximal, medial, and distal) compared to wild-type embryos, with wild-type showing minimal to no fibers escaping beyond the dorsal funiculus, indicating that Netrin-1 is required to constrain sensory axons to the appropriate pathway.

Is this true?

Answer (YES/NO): YES